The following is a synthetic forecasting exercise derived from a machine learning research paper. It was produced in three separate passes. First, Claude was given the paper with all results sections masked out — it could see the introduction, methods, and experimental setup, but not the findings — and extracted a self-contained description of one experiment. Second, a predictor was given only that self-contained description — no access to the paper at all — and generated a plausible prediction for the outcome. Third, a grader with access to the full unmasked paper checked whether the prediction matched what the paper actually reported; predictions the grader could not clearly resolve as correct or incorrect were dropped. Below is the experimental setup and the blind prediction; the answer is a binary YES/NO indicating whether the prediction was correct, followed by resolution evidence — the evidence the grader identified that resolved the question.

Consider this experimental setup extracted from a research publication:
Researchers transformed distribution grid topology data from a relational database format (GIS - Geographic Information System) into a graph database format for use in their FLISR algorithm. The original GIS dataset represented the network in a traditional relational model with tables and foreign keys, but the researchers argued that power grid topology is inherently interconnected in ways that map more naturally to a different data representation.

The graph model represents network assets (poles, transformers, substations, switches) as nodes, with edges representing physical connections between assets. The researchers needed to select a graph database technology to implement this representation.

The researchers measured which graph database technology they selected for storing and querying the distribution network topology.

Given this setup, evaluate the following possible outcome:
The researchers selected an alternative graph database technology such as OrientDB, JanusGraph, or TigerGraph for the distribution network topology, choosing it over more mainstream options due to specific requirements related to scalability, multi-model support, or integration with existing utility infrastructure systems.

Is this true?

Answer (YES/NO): NO